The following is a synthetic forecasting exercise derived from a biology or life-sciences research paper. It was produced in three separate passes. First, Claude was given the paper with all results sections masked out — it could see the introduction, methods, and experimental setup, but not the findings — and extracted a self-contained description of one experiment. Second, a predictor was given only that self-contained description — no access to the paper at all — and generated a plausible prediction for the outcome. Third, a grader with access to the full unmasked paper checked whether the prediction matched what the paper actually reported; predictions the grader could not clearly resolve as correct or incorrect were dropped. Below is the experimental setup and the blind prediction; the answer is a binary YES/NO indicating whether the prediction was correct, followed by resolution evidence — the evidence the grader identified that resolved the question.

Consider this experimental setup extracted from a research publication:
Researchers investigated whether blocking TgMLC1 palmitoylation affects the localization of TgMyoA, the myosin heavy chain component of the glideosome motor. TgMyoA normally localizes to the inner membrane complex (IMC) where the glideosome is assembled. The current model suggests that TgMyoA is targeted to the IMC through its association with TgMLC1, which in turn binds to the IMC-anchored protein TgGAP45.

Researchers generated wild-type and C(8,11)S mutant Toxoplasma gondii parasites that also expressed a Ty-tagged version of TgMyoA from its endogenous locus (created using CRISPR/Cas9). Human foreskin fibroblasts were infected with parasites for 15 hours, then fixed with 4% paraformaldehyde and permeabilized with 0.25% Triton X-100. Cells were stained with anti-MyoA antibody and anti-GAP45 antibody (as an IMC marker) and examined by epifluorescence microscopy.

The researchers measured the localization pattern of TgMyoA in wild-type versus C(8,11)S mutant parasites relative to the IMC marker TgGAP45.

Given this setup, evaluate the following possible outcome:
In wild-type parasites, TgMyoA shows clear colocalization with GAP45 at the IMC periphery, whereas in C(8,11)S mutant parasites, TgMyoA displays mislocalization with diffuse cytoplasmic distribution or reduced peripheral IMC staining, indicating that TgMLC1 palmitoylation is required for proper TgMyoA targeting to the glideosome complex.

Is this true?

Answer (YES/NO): NO